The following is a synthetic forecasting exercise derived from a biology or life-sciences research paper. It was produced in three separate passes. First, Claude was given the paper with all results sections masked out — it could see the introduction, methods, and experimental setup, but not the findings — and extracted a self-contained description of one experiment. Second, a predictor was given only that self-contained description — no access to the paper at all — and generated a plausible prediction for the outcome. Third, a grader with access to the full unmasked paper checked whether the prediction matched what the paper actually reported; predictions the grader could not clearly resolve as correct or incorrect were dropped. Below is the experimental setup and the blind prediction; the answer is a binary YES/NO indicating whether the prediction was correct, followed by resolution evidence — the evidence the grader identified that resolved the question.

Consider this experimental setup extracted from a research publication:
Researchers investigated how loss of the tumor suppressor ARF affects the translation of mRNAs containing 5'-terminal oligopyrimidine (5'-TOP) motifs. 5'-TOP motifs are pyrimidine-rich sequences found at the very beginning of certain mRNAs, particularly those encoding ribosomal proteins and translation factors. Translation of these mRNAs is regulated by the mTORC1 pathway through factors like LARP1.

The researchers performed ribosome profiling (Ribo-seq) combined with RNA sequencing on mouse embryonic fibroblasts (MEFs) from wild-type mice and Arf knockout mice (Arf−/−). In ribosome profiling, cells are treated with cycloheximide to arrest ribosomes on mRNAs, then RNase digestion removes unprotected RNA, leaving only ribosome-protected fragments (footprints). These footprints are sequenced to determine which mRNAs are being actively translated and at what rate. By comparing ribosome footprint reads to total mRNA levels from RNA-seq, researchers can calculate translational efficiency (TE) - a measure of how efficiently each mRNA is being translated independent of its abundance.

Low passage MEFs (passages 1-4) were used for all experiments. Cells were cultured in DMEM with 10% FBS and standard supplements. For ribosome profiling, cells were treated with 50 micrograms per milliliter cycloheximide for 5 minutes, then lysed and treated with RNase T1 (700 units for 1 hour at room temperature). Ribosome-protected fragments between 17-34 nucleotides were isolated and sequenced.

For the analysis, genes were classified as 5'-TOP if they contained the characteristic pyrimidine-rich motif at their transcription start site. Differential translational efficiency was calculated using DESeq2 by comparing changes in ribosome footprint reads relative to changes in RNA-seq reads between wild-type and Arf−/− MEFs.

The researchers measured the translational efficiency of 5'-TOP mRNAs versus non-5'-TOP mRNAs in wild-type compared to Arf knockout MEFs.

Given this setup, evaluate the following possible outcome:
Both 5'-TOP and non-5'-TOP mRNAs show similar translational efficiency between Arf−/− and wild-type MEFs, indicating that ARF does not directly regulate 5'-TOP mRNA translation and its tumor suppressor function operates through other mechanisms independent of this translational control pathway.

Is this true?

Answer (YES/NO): NO